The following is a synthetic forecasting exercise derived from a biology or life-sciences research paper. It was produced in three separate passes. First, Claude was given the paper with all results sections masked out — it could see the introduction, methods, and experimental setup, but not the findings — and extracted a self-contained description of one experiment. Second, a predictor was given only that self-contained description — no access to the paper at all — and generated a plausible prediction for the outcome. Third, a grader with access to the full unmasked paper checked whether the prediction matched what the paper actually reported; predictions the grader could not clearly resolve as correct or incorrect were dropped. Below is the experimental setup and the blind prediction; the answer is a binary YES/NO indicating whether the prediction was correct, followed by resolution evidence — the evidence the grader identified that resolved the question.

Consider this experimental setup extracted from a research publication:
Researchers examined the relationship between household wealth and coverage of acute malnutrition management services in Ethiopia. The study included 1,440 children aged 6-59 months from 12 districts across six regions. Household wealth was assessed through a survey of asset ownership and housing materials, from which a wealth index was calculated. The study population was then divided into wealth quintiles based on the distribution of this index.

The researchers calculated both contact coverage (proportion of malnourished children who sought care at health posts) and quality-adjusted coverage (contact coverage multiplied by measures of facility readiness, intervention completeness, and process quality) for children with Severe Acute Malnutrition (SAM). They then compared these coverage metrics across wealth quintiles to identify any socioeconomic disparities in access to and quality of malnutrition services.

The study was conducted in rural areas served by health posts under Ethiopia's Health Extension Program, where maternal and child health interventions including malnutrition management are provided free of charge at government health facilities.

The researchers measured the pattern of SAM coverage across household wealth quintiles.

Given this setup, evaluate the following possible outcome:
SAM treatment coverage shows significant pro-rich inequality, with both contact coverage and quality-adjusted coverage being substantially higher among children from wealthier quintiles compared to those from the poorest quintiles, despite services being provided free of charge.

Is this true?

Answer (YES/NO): NO